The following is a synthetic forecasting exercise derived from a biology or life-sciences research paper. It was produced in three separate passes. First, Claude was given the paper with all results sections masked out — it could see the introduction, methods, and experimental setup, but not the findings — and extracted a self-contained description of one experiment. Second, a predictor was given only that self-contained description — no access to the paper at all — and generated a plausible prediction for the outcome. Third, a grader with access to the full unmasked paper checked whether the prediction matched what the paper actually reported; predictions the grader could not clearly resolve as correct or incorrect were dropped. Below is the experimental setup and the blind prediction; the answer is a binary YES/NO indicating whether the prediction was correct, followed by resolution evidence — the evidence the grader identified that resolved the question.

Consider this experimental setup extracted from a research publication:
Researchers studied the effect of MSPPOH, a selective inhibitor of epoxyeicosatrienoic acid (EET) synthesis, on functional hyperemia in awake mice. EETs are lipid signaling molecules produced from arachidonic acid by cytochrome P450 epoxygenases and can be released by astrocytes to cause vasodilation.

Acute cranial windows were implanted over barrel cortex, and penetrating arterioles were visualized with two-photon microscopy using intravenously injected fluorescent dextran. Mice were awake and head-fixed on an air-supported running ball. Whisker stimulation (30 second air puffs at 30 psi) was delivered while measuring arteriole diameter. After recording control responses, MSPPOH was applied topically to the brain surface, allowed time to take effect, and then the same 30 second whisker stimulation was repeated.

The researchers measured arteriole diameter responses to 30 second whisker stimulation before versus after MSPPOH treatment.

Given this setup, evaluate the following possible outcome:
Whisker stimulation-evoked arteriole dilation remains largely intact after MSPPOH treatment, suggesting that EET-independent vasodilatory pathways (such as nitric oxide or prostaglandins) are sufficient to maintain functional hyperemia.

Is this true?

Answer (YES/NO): NO